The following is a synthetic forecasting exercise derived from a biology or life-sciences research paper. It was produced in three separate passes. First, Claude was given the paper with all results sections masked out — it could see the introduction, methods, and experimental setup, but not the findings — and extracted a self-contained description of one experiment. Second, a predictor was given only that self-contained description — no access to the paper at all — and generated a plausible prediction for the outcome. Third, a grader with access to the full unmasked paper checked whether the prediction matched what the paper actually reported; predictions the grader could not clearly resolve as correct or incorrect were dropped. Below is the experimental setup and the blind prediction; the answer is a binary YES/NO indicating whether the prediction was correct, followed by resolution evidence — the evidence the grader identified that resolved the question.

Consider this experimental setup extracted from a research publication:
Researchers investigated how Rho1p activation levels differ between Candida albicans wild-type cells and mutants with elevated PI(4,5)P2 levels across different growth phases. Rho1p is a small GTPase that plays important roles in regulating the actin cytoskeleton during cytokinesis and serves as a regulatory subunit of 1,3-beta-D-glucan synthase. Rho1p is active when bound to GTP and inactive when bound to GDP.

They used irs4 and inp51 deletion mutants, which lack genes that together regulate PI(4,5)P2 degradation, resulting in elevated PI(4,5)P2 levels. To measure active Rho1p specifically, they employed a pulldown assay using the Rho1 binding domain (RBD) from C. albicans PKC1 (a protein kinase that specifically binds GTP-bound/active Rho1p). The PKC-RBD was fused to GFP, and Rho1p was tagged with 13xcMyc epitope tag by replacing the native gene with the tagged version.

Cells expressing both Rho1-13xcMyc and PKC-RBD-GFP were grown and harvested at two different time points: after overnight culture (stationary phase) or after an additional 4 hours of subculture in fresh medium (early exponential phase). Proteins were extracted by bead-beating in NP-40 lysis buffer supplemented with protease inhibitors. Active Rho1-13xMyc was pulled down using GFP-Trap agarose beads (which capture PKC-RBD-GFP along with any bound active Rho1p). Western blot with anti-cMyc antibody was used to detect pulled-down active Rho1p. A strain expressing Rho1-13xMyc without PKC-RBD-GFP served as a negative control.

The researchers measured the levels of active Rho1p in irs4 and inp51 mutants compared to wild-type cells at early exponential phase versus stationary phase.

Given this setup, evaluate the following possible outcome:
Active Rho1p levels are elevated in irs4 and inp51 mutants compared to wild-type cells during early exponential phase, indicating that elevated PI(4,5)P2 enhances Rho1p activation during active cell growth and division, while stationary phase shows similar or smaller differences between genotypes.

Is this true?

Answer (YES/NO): NO